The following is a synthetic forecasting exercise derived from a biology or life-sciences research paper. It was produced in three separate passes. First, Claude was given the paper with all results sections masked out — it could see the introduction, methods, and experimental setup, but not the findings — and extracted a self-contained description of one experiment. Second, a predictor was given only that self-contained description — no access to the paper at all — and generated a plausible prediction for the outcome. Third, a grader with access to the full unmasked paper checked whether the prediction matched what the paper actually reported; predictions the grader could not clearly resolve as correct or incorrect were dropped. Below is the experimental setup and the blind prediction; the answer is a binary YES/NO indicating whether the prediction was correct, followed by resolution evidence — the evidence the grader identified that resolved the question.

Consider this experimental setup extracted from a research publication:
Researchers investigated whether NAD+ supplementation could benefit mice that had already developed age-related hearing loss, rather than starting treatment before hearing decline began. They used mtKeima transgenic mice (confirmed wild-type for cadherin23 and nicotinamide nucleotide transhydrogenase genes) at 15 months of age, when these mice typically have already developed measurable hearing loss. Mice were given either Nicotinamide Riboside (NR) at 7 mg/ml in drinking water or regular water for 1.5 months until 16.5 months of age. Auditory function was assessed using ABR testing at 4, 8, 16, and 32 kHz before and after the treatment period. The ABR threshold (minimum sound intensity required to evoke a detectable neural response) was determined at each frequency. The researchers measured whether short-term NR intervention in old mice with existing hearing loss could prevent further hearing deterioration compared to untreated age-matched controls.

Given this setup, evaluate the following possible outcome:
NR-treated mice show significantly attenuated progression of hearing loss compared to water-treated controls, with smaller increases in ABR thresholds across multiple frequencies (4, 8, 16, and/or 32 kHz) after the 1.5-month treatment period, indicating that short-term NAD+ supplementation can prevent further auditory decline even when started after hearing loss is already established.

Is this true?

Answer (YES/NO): NO